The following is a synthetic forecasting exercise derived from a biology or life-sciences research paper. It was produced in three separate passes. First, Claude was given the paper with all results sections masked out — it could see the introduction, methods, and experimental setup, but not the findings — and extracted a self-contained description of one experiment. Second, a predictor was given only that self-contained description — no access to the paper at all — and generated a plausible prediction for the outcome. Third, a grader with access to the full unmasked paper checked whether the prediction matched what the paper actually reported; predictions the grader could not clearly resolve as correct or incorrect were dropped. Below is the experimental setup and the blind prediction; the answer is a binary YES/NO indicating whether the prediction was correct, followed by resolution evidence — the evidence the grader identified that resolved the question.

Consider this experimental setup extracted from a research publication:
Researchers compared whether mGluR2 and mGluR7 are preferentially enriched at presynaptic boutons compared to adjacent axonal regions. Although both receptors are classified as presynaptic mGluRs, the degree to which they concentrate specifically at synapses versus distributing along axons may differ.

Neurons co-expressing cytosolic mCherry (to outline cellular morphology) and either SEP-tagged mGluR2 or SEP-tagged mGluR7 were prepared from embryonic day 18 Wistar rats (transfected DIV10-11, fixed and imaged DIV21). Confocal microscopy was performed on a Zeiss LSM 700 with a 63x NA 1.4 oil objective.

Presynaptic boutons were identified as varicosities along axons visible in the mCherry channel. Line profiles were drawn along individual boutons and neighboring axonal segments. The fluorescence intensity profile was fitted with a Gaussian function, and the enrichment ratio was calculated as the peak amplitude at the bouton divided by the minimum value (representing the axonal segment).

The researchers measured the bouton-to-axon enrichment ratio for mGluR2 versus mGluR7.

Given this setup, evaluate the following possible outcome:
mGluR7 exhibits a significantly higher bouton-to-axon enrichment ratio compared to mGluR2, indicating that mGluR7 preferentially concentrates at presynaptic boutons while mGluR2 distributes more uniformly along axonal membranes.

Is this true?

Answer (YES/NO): YES